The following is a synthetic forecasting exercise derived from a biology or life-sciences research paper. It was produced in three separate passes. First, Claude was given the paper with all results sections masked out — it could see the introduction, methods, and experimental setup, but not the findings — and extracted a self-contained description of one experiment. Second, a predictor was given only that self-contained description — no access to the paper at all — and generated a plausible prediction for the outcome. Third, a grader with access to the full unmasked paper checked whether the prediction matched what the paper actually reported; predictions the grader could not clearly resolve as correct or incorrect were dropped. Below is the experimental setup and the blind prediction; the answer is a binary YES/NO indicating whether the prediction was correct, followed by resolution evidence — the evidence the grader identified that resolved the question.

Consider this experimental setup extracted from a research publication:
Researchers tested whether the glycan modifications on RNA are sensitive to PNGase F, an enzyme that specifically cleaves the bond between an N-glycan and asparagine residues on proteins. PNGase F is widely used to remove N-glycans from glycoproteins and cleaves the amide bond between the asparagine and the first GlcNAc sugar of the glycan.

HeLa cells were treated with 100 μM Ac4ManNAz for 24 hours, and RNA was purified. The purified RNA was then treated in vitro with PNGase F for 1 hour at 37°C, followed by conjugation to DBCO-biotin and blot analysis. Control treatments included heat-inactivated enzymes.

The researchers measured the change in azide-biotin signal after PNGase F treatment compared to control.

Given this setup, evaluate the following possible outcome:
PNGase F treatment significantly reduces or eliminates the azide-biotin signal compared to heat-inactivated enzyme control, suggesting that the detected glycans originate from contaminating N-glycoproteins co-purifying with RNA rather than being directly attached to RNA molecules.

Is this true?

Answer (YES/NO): NO